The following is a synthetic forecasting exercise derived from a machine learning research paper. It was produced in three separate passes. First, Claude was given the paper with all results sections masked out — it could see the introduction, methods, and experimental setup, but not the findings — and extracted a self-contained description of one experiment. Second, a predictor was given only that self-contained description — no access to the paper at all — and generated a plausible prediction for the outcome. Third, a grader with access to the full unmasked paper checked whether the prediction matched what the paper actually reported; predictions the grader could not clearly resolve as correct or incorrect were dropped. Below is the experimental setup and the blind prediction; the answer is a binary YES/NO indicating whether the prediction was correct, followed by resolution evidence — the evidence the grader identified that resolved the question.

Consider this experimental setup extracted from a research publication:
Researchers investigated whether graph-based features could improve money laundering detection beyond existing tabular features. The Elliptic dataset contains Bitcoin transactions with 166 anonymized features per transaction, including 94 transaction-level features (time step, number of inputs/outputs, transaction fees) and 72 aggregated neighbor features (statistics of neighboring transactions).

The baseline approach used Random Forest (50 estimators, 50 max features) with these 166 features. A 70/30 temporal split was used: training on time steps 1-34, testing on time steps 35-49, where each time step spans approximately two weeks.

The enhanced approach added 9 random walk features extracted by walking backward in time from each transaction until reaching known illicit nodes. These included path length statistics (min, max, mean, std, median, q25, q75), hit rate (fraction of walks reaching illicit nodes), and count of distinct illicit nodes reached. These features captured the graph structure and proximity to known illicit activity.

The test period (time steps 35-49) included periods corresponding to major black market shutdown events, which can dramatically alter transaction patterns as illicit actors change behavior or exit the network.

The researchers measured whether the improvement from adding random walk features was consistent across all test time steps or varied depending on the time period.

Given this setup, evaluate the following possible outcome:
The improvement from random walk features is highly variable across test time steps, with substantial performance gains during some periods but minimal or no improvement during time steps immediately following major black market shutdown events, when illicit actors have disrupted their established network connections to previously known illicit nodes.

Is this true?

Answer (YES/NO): NO